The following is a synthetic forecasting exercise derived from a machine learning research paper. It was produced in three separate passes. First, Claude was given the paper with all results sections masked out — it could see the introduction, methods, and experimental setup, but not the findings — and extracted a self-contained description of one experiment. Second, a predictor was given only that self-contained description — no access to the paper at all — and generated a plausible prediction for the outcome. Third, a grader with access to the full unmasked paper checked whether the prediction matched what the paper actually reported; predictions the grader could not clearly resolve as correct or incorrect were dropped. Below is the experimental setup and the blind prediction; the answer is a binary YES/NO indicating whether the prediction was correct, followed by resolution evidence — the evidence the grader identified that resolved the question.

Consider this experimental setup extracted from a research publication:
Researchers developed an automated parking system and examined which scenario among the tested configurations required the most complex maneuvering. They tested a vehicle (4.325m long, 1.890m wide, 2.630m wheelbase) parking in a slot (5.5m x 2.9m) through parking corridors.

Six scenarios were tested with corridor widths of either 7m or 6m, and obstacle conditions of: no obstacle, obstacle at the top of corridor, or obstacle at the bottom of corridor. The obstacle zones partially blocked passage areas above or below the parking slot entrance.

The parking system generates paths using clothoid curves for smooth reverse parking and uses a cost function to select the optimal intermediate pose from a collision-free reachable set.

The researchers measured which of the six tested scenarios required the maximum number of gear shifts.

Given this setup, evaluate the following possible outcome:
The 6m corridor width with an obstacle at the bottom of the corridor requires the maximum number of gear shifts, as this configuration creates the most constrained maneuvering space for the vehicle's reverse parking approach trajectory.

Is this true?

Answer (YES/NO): NO